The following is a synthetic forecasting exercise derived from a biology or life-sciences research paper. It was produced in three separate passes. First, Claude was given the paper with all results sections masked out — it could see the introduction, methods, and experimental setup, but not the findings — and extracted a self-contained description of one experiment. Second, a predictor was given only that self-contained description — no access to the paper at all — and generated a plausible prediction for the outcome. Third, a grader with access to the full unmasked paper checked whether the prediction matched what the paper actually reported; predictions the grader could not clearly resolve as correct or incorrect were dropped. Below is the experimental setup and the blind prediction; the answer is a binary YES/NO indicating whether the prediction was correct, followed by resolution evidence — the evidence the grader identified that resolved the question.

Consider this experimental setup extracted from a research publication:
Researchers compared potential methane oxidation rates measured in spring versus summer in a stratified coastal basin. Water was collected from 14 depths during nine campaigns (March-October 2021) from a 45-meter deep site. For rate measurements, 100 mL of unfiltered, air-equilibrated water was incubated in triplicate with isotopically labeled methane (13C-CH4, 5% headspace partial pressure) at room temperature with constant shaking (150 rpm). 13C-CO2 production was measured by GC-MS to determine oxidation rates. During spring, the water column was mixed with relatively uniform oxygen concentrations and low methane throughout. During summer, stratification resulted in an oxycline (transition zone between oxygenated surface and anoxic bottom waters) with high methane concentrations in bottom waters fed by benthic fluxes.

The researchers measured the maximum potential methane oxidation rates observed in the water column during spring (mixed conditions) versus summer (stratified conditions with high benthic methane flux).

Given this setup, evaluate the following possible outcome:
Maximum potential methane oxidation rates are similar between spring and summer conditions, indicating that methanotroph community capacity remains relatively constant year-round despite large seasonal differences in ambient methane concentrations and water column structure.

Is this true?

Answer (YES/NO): NO